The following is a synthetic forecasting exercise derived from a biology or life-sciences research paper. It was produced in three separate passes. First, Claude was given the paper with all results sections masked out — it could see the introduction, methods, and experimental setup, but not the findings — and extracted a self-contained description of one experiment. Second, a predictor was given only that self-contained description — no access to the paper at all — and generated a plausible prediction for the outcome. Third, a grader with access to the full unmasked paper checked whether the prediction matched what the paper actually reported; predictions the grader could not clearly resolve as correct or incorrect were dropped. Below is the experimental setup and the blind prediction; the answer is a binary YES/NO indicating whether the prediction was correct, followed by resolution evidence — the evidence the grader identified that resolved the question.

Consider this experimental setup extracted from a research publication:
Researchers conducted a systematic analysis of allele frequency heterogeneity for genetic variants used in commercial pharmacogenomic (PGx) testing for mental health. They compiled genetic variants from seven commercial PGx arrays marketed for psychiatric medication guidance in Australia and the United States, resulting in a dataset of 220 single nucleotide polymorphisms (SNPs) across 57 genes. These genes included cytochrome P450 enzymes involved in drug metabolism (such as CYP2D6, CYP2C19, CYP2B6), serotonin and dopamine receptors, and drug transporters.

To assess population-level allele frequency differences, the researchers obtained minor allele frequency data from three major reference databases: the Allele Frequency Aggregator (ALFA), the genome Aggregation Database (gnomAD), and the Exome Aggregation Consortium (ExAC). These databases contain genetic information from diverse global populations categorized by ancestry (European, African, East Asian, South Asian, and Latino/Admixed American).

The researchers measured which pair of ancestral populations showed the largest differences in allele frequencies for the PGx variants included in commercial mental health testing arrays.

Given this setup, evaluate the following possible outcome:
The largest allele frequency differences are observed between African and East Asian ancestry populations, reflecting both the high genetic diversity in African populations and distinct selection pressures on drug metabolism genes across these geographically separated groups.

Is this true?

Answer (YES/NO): NO